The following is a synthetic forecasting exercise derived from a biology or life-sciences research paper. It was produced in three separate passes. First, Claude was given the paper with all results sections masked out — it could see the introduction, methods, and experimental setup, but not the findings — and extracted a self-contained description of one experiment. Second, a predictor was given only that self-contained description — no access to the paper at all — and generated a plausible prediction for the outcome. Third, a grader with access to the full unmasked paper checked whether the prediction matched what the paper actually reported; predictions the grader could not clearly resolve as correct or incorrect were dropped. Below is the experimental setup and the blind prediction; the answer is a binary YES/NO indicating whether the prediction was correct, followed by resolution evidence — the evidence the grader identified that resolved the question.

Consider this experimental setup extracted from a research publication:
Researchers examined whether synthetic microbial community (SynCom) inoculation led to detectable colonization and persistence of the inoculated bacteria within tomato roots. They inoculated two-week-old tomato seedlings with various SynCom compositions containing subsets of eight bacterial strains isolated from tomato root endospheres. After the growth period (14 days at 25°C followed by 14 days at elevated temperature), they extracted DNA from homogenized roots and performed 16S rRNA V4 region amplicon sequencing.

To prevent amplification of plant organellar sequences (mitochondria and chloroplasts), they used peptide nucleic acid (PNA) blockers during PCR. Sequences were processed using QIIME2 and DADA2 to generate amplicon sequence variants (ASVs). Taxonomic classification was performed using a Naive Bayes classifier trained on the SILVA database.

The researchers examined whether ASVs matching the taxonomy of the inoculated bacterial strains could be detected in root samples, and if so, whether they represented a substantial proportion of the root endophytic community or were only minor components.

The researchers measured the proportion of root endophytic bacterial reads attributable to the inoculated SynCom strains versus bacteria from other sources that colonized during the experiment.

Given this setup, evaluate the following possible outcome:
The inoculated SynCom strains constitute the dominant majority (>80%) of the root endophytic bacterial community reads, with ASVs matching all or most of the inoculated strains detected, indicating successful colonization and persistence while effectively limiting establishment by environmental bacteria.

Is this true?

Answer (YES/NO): NO